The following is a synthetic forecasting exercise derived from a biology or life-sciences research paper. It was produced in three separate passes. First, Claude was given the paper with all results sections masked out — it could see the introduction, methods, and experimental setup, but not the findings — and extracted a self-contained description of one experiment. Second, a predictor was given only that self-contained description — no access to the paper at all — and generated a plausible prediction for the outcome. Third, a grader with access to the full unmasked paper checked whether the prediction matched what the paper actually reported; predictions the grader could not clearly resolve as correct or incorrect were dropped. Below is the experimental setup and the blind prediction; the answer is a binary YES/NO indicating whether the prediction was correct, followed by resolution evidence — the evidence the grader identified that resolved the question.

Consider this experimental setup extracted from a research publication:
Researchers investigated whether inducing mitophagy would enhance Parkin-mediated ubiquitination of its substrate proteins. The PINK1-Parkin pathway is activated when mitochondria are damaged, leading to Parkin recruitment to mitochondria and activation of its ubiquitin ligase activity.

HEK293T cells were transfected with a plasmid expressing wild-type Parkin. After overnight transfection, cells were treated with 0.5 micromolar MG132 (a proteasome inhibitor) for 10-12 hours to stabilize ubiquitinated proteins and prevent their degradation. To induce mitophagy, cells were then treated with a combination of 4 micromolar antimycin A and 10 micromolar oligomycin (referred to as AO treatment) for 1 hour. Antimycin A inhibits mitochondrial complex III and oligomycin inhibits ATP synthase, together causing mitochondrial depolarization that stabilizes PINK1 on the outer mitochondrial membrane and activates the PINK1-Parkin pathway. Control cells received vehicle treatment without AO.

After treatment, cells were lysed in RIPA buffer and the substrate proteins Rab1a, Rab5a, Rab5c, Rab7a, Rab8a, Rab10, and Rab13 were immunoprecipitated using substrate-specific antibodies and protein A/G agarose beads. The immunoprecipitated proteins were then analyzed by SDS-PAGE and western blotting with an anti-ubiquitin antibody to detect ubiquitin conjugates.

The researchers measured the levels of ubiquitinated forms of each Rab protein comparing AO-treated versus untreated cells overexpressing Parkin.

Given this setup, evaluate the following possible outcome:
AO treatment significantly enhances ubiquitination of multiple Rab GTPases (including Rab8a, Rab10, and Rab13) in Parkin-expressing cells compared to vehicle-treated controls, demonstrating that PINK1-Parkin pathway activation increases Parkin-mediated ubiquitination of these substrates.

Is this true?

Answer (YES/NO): NO